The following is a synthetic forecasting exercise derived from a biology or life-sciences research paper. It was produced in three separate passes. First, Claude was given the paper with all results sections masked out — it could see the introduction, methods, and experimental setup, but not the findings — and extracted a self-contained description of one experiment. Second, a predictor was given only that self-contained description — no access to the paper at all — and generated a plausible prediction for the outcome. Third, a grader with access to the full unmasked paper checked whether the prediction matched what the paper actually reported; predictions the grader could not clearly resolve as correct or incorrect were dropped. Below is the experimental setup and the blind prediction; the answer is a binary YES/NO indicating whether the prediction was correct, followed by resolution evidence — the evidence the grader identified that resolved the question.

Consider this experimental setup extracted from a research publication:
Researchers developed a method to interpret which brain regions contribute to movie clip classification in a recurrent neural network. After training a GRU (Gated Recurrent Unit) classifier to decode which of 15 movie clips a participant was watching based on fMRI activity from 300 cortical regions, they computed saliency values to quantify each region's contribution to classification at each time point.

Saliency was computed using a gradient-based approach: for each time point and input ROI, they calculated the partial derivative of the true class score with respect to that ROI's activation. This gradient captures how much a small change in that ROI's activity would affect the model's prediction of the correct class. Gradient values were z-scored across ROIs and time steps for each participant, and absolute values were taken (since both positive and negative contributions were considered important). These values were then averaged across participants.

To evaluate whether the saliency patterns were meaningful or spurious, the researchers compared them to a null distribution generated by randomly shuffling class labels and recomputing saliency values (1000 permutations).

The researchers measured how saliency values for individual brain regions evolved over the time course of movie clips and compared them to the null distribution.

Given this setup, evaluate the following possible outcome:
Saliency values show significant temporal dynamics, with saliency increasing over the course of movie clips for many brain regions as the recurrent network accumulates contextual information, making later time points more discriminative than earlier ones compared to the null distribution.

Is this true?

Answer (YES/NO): NO